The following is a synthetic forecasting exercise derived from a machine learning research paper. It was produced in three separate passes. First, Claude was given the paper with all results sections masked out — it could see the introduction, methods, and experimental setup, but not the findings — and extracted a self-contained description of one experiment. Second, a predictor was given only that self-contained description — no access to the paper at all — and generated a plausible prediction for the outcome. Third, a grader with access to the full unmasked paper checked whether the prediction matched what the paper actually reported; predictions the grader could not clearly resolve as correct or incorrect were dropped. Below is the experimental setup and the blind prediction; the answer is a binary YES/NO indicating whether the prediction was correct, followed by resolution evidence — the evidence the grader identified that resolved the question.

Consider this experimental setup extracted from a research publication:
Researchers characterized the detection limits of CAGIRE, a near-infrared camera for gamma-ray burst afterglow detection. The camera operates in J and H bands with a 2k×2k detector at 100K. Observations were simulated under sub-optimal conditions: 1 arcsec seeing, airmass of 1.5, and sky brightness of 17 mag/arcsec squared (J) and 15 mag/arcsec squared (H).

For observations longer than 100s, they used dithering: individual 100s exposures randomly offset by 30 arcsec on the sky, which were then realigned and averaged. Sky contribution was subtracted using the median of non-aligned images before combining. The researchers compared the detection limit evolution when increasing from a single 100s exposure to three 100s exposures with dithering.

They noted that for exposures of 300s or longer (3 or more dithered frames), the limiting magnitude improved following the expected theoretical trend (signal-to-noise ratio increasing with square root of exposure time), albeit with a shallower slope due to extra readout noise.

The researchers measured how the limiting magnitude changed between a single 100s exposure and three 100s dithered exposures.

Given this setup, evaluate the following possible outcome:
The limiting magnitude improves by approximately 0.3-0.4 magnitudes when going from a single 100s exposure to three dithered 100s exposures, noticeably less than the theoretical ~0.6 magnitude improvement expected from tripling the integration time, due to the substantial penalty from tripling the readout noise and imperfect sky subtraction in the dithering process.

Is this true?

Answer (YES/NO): NO